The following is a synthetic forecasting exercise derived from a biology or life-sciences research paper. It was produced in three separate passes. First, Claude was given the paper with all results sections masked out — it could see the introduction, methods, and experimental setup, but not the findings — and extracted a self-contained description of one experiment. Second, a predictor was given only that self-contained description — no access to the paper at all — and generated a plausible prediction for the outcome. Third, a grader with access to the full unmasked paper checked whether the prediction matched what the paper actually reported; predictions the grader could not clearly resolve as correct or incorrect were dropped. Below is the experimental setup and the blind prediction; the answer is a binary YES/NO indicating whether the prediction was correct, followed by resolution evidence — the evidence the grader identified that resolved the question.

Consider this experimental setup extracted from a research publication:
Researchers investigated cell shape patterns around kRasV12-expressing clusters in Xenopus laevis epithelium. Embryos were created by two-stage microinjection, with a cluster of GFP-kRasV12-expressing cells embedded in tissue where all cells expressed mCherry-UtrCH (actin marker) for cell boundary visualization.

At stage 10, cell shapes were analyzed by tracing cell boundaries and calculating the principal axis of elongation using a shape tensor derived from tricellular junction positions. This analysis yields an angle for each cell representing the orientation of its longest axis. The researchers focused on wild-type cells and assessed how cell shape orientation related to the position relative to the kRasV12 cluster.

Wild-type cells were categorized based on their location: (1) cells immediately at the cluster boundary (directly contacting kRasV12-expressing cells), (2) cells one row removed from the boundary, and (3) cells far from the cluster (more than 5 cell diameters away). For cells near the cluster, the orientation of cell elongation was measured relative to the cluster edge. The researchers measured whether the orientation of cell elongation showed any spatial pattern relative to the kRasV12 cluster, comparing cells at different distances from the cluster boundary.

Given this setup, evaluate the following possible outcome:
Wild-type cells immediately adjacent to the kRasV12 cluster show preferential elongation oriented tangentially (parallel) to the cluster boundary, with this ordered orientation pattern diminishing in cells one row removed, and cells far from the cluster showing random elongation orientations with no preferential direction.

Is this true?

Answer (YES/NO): NO